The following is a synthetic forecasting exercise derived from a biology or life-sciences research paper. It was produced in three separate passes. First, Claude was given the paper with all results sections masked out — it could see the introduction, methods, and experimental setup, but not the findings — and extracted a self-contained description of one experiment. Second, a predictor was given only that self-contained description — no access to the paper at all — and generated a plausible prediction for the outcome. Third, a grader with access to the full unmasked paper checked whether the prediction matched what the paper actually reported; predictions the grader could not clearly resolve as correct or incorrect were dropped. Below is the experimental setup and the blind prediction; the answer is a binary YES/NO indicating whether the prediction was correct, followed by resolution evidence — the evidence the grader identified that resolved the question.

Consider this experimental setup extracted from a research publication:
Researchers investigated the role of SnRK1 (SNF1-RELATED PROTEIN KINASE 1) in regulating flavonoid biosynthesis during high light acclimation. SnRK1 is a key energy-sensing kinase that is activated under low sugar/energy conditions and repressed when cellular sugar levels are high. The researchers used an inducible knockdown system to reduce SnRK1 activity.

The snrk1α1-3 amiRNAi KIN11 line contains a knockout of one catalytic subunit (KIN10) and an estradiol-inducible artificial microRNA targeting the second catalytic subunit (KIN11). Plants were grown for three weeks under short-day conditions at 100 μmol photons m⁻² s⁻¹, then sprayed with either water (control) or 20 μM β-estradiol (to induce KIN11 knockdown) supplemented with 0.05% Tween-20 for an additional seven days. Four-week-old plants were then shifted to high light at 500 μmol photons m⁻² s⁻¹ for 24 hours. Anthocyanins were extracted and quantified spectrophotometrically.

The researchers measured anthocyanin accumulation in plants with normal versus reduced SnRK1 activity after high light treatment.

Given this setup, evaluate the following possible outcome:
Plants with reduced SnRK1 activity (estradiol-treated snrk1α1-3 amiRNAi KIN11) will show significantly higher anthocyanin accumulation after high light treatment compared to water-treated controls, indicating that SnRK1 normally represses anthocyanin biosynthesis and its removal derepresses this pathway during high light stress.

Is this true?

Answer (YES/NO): YES